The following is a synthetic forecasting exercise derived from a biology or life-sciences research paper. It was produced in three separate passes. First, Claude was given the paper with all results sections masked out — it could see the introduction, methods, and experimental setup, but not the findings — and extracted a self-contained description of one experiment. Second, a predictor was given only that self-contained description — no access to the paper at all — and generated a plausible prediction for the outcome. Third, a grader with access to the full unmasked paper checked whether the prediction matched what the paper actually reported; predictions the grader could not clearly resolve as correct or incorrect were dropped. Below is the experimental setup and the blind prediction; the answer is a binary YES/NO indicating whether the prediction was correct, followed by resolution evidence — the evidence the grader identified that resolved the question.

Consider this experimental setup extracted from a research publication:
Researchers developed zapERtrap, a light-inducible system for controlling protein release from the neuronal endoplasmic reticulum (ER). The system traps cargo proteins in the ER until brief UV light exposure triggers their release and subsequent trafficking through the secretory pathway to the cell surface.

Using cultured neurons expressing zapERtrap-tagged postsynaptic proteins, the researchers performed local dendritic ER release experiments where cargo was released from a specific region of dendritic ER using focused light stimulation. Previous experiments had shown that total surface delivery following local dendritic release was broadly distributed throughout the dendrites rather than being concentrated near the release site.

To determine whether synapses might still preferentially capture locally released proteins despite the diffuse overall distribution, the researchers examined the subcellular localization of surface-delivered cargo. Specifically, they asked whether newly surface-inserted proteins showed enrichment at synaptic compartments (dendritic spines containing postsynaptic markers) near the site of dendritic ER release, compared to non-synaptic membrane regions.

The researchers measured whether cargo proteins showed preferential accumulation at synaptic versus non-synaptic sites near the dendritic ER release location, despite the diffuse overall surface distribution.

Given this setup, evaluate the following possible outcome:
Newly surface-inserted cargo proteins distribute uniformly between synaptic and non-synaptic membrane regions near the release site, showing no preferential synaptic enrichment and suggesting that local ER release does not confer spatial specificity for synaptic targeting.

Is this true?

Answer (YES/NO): NO